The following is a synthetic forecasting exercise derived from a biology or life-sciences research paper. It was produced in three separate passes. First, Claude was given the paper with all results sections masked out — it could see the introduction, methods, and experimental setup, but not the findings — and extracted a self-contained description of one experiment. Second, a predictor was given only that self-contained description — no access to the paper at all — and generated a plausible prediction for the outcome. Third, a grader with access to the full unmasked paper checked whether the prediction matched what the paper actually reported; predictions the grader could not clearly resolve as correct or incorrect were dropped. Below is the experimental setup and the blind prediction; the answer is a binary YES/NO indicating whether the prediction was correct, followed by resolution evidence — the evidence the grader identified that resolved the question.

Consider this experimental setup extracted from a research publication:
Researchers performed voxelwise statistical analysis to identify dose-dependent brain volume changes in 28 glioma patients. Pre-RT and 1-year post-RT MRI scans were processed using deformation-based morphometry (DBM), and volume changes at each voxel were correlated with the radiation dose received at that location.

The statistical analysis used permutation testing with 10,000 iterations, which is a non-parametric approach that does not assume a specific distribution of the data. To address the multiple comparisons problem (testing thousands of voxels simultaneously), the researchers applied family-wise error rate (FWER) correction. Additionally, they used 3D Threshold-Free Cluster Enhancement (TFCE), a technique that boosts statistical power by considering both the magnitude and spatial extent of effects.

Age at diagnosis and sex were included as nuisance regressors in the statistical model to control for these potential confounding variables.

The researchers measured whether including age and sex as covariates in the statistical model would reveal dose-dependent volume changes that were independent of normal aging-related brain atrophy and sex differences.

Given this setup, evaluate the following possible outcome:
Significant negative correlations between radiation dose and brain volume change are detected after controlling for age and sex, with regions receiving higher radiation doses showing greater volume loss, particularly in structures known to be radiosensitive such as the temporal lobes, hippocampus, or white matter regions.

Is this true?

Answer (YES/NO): YES